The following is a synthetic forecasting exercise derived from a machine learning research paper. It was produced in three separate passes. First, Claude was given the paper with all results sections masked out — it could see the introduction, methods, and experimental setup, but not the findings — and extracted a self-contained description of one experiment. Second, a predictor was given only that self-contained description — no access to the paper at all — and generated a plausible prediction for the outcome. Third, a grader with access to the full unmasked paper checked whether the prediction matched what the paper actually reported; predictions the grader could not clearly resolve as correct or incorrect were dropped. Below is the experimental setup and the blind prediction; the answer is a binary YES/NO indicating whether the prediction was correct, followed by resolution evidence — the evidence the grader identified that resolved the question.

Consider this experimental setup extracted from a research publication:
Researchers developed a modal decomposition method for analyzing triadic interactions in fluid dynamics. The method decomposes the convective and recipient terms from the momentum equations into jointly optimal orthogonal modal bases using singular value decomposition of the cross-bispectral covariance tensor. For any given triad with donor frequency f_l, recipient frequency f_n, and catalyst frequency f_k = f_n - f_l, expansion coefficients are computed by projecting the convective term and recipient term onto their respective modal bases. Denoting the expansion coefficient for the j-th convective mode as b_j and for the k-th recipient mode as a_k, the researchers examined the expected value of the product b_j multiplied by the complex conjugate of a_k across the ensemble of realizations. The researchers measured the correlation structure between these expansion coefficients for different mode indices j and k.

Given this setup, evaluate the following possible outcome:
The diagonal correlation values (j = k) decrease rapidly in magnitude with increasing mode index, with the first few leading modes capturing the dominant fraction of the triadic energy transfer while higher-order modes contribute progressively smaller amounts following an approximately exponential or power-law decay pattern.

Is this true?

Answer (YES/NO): NO